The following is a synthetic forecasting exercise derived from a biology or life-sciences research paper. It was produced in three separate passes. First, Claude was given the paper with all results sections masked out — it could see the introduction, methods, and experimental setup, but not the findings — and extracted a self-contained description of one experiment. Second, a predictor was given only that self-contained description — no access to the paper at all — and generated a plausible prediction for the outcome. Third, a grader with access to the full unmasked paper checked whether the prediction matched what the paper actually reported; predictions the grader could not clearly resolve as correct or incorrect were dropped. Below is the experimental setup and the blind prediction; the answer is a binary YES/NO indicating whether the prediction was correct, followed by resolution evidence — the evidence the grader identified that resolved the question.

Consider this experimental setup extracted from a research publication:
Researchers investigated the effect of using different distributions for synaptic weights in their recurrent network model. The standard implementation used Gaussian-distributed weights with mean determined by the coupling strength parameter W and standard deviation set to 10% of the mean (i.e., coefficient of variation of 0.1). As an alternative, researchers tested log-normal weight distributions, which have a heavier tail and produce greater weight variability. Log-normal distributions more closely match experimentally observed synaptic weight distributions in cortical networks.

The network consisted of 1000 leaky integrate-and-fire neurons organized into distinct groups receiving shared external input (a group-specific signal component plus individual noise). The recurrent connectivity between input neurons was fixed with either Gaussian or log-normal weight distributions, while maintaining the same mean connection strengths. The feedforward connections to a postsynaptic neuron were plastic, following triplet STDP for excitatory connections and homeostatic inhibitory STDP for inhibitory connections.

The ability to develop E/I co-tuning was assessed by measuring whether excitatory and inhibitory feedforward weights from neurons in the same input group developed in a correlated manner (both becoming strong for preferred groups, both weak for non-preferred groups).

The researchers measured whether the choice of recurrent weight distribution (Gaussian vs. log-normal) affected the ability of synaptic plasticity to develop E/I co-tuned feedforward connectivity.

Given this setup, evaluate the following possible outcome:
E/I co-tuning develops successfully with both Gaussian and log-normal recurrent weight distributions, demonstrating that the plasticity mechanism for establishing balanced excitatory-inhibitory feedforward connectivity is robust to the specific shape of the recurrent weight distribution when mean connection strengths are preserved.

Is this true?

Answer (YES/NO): YES